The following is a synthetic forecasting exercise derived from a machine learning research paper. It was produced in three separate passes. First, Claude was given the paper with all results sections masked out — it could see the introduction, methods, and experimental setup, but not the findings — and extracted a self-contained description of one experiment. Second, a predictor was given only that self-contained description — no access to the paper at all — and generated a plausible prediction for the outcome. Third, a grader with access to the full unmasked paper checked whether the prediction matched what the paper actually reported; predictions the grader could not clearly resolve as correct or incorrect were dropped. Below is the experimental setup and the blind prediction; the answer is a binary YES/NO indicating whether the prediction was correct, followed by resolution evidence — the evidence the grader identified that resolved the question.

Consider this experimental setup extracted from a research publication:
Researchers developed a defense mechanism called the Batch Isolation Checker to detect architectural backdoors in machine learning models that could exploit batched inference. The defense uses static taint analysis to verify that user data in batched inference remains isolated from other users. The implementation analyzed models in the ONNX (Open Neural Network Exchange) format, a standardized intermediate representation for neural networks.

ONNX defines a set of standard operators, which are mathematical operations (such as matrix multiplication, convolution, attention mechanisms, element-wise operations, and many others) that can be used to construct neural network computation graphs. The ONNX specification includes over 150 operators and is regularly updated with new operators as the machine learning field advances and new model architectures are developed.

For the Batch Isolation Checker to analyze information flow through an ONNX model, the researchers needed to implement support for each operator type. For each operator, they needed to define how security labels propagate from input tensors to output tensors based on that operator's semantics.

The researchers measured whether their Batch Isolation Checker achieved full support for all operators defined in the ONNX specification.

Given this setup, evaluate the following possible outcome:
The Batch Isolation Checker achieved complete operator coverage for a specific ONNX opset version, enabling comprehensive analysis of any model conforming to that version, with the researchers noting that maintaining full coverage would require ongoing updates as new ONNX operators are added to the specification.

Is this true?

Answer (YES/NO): NO